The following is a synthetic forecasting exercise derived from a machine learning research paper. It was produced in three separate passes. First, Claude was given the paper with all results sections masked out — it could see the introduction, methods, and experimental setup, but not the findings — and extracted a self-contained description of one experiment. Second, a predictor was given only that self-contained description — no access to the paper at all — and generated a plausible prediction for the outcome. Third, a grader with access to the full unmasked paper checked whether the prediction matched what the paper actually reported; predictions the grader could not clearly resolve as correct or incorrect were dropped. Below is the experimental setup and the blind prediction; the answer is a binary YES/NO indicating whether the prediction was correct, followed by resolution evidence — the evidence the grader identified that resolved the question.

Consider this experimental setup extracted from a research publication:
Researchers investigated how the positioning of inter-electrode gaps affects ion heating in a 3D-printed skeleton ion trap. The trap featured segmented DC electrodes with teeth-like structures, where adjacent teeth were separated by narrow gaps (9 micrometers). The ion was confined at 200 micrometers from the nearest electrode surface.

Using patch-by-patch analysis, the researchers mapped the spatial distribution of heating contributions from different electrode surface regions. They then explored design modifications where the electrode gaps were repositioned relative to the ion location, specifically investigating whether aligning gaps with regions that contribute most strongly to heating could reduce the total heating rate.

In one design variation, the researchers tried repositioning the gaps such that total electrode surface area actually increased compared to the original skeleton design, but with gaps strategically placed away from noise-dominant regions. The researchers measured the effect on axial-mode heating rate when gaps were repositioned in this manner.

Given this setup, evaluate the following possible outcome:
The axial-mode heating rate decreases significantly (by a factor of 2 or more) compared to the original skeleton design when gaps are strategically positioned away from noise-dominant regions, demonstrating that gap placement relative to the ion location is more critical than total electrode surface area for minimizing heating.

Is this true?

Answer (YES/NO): NO